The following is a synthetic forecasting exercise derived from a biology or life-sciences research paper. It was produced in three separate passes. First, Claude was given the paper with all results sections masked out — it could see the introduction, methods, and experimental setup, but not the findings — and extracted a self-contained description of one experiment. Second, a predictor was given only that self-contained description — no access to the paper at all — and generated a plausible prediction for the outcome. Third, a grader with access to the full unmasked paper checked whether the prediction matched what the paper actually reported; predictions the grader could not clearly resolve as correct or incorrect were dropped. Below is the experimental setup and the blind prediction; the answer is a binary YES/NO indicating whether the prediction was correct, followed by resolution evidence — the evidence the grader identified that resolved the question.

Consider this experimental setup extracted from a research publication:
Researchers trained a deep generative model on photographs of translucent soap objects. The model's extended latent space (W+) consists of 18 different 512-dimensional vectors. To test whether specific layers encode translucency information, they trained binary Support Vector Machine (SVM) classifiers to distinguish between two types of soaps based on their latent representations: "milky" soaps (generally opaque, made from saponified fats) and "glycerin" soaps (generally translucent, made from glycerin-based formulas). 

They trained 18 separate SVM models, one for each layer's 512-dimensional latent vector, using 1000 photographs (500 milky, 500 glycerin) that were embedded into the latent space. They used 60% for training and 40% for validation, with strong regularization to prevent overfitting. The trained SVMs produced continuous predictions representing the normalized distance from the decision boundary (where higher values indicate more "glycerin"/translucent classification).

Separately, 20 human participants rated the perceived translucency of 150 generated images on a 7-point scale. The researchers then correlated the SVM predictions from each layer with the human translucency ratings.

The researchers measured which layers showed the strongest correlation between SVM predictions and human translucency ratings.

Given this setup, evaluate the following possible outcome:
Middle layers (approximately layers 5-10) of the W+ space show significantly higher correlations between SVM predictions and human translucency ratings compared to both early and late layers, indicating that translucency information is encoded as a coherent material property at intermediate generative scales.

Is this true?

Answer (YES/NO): NO